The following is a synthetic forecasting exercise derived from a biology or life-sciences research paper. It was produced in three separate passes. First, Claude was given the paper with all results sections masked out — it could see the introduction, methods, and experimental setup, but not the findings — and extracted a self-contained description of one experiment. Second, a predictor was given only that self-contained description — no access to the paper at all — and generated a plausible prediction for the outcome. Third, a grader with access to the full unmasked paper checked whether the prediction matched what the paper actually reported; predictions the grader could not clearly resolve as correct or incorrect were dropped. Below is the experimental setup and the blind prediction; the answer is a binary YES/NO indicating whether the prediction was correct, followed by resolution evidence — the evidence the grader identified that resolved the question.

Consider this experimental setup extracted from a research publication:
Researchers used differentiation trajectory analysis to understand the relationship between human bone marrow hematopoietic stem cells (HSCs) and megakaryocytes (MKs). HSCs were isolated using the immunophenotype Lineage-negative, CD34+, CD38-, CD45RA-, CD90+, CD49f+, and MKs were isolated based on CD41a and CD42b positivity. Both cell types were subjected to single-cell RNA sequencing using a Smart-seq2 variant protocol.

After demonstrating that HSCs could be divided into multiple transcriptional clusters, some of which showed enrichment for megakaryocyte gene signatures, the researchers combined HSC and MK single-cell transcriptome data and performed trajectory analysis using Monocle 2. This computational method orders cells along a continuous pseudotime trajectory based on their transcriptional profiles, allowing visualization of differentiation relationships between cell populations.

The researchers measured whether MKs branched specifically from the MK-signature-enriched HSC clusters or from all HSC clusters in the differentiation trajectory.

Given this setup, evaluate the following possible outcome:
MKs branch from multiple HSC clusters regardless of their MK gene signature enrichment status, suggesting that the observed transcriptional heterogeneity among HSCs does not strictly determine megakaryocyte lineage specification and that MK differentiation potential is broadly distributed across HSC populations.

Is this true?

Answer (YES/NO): NO